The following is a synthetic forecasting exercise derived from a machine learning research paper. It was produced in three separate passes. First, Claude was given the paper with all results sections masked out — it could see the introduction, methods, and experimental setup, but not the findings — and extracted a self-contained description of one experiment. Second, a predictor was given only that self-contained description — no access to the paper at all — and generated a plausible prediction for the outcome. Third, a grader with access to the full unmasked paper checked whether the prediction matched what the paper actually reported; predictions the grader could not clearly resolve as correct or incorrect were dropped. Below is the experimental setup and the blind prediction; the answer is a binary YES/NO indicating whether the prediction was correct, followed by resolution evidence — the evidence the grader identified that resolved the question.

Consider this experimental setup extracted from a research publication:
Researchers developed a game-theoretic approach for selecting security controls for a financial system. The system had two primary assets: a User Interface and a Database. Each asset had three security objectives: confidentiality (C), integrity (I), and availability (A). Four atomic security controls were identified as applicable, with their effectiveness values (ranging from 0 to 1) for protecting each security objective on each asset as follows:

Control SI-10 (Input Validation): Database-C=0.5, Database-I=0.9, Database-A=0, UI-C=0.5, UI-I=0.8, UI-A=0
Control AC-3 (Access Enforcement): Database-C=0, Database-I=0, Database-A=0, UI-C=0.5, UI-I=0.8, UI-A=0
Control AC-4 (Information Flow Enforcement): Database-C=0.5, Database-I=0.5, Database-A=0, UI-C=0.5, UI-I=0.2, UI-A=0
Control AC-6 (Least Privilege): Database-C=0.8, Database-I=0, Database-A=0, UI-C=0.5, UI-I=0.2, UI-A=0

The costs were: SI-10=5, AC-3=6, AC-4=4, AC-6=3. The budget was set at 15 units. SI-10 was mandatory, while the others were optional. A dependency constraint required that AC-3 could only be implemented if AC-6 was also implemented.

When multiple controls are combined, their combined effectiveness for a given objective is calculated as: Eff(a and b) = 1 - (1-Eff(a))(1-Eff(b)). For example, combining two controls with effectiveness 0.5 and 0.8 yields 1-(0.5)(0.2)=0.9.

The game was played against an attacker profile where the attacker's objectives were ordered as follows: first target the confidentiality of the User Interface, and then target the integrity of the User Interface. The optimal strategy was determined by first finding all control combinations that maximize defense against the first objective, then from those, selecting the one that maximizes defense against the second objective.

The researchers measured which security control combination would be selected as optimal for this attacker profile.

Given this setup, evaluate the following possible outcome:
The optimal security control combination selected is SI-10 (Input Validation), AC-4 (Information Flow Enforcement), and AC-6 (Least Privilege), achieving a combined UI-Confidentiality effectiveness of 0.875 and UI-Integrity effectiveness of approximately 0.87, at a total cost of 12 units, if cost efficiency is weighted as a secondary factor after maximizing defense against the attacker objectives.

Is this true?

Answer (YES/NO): NO